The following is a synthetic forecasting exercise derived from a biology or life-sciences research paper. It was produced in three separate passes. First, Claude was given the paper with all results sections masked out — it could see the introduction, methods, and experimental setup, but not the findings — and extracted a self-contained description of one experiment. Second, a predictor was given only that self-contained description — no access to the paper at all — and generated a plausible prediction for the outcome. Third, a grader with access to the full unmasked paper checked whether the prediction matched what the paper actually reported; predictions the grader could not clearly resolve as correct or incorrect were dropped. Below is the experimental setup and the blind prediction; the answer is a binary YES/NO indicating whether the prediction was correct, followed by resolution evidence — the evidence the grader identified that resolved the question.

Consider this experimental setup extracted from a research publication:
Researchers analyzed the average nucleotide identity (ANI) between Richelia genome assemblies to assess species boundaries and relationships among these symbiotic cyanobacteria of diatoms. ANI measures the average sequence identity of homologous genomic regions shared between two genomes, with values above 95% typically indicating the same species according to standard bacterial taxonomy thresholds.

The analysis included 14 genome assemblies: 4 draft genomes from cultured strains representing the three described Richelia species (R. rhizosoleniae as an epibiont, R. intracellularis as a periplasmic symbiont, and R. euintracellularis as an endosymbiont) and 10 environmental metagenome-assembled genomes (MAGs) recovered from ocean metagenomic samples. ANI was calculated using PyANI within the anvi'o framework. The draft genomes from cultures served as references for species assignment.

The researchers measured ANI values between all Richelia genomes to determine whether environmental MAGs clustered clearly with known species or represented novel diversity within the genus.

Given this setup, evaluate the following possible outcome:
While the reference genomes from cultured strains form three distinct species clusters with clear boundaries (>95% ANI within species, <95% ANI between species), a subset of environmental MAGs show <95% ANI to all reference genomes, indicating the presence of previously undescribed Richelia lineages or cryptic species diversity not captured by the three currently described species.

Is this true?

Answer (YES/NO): YES